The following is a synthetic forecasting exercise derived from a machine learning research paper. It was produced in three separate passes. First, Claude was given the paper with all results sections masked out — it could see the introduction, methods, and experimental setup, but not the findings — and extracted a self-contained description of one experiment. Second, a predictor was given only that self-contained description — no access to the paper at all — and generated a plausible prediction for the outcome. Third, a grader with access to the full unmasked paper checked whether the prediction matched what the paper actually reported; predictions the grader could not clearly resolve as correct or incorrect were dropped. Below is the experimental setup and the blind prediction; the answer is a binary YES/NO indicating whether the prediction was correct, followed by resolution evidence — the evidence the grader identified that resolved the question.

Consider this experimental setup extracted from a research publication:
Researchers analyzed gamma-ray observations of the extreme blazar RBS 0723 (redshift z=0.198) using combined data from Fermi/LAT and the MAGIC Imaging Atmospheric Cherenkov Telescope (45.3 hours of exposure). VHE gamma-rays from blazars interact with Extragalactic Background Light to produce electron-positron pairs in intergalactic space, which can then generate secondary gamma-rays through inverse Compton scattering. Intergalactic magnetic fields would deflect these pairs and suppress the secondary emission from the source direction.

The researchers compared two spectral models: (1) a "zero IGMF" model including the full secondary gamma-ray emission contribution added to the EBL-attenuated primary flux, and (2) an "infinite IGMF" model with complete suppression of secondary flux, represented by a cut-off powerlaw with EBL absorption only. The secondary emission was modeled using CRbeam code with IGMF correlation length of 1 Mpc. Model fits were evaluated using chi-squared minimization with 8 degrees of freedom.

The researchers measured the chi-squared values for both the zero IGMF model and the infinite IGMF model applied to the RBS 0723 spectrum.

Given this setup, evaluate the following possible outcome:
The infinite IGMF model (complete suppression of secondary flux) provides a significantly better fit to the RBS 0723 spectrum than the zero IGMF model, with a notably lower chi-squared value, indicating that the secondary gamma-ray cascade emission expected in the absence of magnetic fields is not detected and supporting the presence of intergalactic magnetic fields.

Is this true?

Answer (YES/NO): NO